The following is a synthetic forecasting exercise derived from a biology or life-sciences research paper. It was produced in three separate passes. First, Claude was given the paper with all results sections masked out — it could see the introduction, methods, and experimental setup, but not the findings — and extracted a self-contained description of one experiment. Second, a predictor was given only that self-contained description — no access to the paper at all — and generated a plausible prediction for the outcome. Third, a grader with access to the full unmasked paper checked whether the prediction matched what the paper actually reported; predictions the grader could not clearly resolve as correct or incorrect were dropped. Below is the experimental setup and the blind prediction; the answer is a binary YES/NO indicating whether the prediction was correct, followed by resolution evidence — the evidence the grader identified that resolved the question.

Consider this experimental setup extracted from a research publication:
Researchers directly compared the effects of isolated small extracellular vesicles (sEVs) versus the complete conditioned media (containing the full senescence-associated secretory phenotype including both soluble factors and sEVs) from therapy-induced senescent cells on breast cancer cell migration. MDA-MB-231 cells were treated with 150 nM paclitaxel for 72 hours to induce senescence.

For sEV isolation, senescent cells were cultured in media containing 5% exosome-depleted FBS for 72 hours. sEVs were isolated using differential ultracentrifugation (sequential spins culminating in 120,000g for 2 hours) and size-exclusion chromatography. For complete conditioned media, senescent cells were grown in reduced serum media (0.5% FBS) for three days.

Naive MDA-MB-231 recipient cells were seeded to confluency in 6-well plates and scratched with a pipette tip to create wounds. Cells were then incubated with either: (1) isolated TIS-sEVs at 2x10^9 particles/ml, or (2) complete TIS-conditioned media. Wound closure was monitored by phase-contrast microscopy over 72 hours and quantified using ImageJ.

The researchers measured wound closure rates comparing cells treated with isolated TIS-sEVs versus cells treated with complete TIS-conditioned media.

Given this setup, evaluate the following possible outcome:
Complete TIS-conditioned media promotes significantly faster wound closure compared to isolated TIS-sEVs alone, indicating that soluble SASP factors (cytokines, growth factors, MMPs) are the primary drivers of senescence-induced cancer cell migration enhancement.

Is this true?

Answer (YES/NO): YES